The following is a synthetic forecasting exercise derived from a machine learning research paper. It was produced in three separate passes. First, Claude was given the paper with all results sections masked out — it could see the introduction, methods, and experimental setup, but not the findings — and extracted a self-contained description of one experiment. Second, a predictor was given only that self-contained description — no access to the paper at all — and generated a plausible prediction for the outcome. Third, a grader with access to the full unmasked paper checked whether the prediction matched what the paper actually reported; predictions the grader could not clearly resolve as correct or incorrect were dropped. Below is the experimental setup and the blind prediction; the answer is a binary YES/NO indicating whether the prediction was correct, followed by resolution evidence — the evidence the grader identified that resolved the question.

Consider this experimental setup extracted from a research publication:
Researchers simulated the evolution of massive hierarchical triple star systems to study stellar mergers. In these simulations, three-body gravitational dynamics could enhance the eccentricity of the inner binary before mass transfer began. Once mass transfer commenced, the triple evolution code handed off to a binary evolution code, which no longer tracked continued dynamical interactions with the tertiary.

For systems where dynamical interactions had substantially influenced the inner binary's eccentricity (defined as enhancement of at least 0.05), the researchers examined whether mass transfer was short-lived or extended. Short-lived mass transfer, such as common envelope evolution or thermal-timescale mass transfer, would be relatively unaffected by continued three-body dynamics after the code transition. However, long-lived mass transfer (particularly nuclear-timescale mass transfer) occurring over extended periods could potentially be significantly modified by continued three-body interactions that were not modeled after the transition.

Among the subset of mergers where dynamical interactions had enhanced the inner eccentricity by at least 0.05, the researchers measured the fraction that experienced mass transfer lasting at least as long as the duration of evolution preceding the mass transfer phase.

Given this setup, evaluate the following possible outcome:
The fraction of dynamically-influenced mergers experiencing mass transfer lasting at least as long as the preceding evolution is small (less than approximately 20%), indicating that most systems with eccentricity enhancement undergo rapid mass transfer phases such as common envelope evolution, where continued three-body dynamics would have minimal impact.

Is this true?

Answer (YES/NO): NO